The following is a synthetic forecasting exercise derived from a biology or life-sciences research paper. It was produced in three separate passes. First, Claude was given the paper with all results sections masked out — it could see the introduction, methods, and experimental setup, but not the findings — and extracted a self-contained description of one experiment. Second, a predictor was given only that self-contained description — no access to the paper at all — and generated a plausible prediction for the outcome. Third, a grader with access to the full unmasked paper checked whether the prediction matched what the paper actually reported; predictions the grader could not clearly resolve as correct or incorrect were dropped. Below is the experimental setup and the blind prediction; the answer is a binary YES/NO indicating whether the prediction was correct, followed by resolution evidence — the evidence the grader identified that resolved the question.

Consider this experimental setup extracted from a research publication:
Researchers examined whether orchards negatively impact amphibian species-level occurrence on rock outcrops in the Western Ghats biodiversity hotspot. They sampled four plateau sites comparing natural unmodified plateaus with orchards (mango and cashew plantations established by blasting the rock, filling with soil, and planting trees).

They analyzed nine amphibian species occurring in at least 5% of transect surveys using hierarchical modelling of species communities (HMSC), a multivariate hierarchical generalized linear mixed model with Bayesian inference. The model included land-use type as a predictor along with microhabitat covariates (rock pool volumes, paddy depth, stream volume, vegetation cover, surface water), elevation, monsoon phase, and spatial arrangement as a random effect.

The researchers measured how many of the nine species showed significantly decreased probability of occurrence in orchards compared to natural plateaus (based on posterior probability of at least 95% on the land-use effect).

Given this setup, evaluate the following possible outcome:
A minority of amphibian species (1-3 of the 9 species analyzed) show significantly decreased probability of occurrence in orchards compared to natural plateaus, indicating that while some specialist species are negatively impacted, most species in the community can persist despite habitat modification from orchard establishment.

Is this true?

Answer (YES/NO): NO